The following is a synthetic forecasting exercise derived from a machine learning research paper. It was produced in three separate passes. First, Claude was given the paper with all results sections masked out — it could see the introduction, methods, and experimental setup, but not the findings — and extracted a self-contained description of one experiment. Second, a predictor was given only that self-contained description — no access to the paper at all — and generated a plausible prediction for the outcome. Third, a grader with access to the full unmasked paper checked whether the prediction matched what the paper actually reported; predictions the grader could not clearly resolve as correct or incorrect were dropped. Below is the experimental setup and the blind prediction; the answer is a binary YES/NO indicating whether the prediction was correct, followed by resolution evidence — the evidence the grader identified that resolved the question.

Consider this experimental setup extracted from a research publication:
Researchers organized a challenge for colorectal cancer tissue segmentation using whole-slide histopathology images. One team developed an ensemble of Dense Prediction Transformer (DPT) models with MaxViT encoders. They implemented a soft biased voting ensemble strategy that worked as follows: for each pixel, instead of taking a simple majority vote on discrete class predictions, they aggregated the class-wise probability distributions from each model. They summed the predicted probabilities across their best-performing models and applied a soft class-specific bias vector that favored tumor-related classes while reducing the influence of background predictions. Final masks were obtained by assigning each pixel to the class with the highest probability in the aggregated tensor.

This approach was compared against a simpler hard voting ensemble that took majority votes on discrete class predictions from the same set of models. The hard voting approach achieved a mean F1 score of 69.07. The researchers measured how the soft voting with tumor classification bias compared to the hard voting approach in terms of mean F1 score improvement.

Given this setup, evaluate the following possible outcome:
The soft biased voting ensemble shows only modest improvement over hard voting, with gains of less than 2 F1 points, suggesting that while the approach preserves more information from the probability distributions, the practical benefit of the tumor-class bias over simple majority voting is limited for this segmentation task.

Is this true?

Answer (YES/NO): YES